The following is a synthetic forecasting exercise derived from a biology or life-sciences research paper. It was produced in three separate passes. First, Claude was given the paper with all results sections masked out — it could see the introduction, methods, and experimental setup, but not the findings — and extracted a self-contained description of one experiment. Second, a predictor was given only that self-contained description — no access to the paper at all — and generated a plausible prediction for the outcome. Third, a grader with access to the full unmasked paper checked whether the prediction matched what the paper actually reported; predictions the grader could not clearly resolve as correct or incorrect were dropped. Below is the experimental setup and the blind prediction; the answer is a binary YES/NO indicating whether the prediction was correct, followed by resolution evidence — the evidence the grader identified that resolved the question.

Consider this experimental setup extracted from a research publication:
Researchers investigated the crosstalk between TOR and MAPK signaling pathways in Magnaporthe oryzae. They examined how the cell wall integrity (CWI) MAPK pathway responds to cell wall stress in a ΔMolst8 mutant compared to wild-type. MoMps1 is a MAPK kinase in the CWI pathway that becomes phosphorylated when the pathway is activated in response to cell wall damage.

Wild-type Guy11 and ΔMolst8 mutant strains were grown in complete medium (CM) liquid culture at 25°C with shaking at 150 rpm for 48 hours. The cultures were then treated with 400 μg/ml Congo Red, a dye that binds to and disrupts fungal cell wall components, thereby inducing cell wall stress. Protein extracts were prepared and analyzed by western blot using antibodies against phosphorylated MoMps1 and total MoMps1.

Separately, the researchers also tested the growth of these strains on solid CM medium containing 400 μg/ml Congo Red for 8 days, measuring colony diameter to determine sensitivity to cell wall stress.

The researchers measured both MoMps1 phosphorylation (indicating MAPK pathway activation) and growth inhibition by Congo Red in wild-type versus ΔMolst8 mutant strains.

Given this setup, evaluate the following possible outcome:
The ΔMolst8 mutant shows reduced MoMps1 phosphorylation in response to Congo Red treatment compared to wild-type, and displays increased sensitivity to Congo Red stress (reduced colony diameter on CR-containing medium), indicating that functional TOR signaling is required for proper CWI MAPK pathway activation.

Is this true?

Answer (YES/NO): NO